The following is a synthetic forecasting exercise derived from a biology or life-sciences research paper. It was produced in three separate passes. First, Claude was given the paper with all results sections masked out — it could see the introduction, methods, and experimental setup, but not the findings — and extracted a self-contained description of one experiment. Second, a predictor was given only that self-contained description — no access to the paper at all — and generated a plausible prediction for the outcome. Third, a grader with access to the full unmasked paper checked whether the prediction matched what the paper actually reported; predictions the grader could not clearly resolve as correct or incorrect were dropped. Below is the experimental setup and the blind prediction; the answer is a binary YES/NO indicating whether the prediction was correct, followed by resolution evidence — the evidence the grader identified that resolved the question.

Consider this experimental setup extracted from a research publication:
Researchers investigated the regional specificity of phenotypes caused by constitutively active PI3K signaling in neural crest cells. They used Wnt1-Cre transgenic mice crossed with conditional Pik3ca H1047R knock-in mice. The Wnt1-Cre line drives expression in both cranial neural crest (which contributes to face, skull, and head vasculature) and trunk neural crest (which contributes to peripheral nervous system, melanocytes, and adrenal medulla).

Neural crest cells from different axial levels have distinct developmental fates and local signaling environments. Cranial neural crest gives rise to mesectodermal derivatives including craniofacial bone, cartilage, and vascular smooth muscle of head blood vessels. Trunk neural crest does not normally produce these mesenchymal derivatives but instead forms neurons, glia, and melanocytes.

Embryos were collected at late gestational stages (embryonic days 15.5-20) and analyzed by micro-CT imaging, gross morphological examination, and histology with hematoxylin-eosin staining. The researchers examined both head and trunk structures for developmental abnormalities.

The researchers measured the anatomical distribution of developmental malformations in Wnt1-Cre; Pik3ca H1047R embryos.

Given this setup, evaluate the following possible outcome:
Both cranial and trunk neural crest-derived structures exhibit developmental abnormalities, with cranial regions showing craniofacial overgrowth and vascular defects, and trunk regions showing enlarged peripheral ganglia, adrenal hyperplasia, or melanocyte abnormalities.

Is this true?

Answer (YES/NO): NO